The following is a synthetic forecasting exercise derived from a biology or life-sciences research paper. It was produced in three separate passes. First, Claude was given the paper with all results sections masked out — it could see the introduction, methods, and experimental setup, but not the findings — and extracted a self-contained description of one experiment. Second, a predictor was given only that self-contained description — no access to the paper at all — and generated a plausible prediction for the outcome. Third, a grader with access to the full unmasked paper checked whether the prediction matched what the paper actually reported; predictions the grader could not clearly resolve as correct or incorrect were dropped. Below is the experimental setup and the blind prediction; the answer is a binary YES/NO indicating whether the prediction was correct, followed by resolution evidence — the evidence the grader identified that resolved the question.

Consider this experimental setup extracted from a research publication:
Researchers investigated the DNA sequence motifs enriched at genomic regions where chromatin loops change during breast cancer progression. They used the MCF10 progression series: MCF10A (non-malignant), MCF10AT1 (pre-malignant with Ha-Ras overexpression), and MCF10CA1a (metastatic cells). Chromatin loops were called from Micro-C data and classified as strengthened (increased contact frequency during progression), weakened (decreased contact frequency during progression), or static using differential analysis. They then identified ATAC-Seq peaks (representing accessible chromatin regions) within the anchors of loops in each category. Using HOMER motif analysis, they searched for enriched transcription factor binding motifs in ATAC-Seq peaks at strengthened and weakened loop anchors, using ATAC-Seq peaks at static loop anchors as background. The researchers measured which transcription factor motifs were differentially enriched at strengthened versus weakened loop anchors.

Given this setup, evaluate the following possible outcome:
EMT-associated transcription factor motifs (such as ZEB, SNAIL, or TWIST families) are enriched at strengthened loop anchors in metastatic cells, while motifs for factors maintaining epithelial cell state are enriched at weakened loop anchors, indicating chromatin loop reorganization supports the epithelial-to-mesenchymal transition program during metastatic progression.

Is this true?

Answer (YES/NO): NO